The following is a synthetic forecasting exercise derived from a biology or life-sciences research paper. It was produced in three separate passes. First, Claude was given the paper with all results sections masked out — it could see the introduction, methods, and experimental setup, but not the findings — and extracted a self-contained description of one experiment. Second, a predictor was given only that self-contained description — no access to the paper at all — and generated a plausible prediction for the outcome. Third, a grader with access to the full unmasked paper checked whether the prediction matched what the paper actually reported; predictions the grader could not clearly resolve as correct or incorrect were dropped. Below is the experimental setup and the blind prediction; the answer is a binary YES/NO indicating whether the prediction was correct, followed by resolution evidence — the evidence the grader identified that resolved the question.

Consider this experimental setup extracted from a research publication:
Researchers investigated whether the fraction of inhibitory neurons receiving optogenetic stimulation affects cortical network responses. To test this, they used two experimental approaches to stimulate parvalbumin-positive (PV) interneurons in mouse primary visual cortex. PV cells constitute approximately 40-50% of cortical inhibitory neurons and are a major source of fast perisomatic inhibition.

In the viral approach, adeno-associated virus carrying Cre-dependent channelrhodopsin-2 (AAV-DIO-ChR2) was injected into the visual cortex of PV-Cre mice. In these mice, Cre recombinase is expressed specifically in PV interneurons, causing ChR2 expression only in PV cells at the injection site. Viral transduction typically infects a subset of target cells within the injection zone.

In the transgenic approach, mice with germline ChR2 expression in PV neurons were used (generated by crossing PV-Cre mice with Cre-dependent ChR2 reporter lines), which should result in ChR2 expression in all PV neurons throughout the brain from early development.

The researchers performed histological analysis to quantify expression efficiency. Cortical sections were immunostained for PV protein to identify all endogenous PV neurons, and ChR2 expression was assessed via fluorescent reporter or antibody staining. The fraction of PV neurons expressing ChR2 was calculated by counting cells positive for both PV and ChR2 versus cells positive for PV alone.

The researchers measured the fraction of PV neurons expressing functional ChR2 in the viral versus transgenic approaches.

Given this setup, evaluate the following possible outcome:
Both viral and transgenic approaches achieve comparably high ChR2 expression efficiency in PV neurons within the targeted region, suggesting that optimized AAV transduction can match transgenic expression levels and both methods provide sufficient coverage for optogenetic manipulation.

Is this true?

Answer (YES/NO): NO